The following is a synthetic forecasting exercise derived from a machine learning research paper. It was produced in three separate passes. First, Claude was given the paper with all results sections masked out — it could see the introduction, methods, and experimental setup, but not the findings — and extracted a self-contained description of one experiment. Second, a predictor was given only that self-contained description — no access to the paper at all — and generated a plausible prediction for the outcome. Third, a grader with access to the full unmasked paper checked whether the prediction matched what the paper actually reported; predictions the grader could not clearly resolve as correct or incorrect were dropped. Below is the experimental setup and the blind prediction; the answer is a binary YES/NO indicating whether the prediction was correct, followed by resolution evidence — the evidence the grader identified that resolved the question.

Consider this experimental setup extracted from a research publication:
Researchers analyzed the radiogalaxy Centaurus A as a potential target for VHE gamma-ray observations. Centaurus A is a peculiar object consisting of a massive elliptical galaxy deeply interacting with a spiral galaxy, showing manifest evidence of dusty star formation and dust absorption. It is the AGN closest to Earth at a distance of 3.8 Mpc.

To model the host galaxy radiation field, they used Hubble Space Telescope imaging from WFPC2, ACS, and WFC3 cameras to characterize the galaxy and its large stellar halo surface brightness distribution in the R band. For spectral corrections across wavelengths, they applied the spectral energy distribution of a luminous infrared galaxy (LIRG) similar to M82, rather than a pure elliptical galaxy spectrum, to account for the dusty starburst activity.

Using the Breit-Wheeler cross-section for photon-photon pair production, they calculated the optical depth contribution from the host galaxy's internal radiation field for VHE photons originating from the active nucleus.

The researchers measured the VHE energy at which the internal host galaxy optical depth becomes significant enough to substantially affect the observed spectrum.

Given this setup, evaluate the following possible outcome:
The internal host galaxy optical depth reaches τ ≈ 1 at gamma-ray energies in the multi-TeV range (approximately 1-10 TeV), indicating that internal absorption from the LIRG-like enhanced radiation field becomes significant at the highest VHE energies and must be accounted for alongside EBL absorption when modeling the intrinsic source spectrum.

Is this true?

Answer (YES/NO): NO